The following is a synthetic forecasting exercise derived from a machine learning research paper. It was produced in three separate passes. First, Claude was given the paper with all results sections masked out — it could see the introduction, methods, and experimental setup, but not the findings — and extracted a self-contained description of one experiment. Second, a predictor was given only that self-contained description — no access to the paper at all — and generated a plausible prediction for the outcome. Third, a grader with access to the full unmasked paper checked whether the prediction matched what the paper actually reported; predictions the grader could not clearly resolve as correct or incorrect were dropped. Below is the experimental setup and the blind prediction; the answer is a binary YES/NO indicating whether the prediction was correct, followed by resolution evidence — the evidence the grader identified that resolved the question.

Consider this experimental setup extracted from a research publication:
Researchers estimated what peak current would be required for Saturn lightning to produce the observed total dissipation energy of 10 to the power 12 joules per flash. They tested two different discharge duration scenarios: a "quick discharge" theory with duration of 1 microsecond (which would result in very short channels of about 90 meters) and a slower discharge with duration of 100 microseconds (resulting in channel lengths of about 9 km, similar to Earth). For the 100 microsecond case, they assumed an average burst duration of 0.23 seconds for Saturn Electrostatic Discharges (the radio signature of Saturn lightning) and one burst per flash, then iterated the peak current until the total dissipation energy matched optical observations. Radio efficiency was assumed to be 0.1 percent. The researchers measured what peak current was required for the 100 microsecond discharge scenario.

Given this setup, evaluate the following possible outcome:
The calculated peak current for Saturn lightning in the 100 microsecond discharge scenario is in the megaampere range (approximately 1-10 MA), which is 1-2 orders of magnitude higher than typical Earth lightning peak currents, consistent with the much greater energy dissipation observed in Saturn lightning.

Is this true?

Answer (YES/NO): NO